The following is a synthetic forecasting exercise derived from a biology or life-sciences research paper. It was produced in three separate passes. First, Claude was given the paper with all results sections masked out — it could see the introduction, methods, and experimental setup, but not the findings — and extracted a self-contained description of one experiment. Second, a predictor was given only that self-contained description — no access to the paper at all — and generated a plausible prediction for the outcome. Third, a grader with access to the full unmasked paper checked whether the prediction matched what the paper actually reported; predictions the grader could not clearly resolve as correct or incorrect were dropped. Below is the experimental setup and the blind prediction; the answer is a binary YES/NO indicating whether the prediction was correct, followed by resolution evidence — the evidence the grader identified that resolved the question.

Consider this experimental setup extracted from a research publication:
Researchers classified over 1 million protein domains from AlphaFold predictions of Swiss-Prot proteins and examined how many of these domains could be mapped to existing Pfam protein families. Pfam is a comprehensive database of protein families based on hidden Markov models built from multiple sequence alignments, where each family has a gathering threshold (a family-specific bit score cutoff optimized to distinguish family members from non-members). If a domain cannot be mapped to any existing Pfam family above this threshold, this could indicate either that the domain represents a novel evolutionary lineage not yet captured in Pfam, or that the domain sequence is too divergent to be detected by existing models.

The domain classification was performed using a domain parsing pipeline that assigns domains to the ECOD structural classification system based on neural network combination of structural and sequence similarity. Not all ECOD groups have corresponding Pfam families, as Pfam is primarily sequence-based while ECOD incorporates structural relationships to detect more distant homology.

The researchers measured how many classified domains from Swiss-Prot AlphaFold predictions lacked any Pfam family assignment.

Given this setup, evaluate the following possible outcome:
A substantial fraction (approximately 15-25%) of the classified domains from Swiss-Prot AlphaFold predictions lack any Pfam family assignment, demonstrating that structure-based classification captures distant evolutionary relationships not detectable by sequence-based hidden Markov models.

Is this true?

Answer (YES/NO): NO